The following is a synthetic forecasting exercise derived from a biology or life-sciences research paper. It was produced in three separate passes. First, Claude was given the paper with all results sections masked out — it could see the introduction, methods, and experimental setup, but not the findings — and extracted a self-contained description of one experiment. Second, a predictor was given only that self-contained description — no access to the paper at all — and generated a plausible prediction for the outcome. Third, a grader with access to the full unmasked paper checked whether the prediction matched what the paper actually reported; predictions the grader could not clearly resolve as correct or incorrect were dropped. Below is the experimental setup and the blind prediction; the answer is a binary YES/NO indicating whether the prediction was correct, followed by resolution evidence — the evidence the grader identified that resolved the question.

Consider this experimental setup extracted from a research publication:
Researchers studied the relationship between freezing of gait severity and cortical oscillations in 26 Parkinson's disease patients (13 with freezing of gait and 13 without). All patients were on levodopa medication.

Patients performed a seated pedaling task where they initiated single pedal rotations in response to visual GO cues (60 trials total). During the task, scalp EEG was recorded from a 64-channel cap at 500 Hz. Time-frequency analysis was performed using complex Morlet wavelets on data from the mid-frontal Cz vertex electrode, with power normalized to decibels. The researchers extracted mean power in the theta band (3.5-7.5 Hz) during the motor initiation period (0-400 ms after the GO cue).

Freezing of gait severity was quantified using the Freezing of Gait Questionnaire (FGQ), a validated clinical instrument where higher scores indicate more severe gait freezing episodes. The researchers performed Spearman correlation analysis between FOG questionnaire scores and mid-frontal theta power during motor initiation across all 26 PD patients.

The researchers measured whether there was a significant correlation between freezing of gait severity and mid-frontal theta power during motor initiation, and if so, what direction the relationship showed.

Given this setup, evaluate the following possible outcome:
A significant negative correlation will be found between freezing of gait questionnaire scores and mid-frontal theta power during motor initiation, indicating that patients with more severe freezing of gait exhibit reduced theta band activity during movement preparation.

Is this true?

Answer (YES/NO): YES